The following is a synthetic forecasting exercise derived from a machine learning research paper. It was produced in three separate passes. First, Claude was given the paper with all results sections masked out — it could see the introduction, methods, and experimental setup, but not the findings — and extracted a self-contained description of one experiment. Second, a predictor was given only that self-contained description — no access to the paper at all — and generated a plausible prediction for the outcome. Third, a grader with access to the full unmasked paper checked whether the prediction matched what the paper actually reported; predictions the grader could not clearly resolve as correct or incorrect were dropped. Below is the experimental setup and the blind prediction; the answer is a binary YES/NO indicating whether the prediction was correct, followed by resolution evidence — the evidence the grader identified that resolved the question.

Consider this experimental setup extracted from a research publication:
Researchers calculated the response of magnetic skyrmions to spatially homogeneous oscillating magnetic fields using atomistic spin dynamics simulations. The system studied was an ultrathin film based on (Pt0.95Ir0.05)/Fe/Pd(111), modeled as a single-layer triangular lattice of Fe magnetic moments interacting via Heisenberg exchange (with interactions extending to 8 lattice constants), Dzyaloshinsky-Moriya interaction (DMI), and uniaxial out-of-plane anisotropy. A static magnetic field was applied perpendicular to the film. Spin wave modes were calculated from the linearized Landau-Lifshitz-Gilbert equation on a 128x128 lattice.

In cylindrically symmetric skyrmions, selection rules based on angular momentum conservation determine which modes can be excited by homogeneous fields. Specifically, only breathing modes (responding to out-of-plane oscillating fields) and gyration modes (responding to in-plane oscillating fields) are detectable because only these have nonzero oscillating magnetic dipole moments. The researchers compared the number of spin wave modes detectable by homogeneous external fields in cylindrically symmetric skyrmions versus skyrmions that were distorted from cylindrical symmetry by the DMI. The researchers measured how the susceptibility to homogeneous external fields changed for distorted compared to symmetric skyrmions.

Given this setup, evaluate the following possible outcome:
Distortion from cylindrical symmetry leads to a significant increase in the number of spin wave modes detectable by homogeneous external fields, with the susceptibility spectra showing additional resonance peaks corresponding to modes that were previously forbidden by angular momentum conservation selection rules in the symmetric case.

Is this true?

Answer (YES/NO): YES